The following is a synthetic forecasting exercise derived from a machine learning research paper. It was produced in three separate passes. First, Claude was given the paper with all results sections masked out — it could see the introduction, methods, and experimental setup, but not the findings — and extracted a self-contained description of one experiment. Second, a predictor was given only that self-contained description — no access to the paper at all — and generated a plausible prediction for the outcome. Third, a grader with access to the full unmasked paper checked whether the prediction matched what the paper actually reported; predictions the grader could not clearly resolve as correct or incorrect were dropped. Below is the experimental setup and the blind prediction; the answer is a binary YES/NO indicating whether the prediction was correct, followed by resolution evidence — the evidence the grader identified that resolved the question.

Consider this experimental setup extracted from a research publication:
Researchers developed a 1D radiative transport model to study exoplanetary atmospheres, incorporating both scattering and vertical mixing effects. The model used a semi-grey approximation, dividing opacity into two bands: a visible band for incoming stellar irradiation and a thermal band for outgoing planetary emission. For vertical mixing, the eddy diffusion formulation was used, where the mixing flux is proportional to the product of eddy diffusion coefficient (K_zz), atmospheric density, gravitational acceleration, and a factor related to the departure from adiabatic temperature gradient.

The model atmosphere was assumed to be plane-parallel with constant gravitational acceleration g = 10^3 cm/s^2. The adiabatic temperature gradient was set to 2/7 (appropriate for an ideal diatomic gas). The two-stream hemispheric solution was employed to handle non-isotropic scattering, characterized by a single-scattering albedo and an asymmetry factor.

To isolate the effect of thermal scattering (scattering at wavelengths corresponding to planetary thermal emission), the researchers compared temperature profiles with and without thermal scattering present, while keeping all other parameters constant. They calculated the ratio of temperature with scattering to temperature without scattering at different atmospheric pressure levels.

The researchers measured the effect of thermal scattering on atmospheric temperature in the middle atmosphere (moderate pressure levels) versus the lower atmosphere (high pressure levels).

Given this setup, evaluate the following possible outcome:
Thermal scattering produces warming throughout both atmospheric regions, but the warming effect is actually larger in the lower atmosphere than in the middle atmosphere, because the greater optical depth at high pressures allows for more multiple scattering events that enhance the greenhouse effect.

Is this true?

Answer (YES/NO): NO